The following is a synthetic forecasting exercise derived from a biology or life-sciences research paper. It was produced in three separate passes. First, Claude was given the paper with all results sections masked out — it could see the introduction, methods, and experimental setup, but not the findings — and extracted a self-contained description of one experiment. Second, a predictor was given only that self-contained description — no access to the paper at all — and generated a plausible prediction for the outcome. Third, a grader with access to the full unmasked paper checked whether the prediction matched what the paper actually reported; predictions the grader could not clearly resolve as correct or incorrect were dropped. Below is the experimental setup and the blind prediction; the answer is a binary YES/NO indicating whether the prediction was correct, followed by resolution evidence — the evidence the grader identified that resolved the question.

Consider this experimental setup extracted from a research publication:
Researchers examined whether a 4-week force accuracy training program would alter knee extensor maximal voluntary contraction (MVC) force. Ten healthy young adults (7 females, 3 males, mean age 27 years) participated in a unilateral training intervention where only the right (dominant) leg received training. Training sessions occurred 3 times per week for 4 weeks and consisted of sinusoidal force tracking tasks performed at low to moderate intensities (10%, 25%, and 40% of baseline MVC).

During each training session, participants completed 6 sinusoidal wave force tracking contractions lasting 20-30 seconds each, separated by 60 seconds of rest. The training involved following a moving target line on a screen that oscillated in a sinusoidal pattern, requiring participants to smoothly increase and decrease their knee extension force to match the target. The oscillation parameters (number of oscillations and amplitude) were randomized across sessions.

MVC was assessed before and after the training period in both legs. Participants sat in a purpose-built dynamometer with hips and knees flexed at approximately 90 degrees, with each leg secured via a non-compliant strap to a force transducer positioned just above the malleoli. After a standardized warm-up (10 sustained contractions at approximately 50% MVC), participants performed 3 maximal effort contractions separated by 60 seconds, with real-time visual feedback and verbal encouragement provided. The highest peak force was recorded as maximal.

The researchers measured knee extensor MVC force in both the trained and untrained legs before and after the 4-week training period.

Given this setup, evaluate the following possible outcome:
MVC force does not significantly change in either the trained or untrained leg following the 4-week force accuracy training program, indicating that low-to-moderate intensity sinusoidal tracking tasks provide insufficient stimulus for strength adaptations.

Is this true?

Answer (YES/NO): YES